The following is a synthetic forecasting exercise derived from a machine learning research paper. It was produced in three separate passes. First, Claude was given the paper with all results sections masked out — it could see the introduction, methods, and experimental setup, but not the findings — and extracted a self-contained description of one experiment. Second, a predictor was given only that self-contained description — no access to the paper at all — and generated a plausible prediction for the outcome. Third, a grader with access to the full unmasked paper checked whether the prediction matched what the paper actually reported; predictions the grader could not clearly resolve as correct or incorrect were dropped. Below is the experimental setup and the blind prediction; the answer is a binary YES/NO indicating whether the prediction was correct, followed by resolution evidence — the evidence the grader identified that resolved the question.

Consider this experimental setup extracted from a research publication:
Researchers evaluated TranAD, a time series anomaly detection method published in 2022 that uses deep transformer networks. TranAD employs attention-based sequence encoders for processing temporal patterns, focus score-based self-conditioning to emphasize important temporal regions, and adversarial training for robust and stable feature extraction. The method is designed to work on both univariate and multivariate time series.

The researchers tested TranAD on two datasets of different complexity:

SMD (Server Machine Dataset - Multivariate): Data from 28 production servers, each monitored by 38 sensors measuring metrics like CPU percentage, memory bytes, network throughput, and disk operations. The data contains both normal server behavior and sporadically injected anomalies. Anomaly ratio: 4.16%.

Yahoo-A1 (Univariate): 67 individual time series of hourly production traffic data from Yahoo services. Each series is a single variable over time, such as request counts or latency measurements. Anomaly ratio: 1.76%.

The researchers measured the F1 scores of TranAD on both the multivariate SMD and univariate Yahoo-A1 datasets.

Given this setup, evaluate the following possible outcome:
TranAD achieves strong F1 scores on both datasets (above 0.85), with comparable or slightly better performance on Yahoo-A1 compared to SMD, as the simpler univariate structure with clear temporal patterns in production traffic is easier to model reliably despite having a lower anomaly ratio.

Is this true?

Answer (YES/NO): NO